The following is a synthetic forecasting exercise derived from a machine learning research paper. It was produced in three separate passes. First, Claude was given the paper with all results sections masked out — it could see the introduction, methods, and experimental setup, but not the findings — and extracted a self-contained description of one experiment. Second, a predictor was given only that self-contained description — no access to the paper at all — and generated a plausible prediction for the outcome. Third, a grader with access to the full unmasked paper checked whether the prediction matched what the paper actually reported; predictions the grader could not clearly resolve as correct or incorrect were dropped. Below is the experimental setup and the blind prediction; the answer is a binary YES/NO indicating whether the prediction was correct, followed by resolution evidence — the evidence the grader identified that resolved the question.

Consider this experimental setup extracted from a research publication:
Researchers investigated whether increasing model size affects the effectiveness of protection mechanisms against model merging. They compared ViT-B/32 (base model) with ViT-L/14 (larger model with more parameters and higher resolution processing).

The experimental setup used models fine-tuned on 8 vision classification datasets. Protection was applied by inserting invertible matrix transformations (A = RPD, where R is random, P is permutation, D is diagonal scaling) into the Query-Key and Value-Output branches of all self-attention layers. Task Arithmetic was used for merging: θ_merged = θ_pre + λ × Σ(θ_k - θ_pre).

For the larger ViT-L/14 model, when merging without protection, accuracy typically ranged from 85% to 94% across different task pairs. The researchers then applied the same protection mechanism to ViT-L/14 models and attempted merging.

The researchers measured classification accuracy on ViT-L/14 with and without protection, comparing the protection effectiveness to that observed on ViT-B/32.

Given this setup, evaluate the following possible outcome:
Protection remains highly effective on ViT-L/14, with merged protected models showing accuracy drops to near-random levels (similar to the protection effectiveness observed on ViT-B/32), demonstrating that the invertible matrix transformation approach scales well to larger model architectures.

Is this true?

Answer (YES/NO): YES